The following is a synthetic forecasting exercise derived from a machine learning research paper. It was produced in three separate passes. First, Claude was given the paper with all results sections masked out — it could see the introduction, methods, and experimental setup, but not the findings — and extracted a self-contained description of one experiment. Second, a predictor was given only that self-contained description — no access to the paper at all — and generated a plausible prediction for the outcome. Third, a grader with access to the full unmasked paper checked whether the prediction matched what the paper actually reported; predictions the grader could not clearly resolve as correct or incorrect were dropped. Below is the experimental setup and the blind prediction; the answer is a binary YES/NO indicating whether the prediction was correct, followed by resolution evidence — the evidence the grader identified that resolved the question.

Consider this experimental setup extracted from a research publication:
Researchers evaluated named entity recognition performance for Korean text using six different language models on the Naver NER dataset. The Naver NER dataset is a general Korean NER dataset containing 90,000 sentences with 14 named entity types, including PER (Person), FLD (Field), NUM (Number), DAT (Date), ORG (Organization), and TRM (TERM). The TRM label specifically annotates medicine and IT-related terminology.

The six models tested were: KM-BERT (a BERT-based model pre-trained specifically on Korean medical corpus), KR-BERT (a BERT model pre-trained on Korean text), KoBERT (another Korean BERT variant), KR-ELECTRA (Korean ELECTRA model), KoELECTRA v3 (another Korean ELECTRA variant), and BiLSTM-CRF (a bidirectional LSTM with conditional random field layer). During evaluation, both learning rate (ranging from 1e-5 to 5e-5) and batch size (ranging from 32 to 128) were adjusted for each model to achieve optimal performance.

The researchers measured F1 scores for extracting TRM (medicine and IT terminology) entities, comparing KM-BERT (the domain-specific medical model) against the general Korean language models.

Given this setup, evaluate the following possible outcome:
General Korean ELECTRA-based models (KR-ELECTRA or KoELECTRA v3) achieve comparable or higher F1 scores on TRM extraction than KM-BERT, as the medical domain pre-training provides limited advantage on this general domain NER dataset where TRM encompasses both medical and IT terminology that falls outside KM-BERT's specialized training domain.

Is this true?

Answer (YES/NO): YES